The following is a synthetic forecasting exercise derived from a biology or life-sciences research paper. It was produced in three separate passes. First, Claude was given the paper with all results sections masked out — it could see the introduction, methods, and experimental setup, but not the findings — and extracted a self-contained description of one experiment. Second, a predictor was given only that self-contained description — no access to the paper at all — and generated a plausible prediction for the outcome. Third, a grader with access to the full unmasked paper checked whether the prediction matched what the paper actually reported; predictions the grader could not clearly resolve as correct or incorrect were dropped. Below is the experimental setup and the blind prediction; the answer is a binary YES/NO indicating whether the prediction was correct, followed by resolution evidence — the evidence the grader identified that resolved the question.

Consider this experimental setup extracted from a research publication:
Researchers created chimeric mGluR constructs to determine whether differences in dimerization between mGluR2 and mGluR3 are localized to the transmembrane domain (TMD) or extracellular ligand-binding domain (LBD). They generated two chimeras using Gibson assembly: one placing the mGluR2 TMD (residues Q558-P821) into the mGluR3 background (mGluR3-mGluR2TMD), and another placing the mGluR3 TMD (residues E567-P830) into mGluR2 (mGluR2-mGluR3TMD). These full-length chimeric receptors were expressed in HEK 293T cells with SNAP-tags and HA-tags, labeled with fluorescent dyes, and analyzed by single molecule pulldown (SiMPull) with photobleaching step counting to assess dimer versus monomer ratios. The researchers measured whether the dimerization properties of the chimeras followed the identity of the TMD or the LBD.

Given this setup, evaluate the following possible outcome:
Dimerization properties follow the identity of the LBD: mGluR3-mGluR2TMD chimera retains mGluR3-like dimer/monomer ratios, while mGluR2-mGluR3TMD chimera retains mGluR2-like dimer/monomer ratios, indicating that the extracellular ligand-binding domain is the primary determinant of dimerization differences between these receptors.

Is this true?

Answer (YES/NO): NO